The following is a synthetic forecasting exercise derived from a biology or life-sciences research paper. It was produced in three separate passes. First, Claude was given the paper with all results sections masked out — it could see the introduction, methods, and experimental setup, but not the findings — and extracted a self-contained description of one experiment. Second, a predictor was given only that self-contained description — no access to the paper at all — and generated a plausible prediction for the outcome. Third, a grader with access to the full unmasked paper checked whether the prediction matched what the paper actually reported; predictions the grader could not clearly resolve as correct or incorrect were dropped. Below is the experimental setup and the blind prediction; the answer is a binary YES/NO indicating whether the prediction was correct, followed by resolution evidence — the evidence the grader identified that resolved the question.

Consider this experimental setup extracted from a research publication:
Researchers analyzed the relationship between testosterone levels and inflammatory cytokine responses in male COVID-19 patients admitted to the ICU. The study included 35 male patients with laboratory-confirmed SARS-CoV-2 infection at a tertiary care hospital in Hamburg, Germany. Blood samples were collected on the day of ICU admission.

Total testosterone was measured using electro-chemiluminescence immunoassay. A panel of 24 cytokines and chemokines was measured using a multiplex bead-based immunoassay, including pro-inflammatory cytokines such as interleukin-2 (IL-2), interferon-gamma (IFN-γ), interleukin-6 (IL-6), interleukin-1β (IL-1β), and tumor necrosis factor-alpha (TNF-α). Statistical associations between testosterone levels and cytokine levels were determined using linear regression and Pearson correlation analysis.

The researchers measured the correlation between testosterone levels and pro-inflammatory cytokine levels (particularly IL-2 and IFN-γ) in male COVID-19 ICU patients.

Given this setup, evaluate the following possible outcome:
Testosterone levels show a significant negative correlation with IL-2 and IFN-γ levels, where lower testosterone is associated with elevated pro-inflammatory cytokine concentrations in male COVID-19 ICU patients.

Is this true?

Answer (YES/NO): YES